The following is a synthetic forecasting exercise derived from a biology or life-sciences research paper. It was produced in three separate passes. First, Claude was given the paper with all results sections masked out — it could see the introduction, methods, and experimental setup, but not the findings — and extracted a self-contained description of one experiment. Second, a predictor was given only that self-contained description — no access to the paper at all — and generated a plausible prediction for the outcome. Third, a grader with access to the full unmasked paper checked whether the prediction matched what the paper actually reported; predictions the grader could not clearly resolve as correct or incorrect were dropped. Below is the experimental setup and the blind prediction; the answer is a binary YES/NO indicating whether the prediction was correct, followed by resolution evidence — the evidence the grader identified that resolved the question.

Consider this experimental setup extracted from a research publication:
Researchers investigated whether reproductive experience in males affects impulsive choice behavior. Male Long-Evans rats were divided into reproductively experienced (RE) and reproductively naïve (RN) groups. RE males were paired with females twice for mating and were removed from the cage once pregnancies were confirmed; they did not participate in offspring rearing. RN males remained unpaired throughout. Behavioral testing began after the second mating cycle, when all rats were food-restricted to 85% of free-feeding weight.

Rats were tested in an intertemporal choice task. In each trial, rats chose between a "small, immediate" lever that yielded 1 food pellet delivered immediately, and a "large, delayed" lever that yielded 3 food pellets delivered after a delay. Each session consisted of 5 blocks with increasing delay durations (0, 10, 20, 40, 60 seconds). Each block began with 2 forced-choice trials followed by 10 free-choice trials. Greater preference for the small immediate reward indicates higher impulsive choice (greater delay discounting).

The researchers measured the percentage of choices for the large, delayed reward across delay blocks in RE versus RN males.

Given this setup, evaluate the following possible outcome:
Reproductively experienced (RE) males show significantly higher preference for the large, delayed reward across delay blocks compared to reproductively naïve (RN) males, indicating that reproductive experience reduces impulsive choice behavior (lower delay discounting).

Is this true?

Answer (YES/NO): NO